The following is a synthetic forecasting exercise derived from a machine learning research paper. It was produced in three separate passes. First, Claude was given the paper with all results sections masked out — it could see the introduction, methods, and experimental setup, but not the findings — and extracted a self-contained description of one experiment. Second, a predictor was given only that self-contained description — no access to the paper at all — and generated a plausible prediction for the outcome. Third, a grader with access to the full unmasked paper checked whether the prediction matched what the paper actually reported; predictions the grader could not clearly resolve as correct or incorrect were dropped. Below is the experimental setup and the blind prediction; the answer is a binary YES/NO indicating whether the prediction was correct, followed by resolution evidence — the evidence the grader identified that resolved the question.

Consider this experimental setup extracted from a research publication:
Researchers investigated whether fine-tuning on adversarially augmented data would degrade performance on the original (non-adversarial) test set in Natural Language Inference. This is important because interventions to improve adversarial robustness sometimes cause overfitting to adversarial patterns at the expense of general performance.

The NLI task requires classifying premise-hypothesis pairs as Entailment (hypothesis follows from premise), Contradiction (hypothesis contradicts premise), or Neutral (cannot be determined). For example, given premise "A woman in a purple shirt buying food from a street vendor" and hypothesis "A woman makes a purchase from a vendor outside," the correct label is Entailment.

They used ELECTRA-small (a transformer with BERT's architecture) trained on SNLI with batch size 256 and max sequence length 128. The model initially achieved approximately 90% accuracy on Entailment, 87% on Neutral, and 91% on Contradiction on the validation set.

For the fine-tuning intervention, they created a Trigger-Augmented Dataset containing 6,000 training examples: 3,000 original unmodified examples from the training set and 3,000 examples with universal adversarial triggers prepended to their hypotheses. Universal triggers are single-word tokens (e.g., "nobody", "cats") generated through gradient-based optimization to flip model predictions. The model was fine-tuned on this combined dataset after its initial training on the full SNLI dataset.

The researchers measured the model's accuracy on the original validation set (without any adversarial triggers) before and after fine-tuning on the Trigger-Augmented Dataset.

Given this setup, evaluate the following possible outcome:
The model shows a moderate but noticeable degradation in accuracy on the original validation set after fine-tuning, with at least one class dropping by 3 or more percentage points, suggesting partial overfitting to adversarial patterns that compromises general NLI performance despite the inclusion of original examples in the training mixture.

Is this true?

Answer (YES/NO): NO